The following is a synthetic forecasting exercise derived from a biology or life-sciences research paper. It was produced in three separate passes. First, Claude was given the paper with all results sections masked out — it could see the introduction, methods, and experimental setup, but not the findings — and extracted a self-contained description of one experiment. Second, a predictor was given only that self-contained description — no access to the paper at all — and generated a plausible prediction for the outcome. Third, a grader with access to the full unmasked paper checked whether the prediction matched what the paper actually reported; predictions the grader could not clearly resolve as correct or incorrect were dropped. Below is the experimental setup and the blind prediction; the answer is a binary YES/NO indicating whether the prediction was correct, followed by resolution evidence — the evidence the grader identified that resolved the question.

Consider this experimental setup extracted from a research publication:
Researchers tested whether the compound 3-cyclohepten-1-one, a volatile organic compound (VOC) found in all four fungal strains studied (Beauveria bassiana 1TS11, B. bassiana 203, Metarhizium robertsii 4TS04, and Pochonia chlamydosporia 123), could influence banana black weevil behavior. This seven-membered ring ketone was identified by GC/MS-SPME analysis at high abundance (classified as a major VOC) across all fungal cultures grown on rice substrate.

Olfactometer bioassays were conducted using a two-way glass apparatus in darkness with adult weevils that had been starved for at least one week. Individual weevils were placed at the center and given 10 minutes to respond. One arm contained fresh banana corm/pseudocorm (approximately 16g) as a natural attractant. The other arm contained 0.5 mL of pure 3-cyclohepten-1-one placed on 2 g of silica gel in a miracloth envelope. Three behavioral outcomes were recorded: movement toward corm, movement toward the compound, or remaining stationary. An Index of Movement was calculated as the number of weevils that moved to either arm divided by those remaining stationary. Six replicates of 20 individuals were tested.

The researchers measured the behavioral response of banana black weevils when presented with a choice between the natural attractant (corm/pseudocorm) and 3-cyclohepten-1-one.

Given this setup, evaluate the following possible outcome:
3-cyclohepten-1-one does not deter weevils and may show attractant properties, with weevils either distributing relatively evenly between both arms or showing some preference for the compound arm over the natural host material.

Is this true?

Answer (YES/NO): NO